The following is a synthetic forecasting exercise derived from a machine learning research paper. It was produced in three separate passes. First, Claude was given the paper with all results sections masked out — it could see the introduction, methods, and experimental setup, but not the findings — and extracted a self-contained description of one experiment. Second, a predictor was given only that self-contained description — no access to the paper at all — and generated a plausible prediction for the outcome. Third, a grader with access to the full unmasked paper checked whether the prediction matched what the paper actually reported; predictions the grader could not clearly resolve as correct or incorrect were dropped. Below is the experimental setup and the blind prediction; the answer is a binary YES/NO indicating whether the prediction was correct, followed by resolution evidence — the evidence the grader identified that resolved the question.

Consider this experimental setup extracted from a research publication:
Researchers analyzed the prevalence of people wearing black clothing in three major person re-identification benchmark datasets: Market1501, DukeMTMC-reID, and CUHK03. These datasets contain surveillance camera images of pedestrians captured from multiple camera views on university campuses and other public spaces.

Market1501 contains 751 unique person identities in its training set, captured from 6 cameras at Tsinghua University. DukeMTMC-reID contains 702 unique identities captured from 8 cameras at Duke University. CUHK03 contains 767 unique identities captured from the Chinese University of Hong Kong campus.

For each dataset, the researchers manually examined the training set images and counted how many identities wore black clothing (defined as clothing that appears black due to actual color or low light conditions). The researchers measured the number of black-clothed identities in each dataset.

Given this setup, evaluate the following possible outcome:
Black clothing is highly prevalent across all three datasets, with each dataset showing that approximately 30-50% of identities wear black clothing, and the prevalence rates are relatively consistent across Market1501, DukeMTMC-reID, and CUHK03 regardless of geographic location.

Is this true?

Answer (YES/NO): NO